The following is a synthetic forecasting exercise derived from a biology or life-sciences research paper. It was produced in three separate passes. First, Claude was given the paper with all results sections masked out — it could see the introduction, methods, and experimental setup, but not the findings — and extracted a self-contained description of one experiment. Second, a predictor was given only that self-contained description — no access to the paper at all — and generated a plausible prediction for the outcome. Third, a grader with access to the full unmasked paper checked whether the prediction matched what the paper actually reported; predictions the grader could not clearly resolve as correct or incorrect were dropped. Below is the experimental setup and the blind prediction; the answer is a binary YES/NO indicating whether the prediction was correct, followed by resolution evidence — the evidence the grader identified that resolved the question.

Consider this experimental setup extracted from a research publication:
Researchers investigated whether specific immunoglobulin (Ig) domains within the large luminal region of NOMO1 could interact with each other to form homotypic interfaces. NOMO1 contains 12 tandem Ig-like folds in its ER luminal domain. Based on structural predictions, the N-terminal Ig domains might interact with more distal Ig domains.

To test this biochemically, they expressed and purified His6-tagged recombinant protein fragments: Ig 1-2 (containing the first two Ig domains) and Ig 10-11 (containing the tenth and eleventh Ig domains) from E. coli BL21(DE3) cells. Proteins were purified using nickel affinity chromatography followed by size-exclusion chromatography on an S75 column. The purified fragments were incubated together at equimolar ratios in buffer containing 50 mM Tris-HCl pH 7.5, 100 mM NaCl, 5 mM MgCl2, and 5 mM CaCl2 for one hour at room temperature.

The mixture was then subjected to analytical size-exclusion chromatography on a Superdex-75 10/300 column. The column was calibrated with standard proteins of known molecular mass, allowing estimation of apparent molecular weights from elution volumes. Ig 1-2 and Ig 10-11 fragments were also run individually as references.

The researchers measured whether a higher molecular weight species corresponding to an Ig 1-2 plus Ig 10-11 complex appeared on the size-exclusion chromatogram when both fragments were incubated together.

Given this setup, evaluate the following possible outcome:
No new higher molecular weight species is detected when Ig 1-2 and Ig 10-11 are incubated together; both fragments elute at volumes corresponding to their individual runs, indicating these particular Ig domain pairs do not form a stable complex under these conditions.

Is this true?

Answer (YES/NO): NO